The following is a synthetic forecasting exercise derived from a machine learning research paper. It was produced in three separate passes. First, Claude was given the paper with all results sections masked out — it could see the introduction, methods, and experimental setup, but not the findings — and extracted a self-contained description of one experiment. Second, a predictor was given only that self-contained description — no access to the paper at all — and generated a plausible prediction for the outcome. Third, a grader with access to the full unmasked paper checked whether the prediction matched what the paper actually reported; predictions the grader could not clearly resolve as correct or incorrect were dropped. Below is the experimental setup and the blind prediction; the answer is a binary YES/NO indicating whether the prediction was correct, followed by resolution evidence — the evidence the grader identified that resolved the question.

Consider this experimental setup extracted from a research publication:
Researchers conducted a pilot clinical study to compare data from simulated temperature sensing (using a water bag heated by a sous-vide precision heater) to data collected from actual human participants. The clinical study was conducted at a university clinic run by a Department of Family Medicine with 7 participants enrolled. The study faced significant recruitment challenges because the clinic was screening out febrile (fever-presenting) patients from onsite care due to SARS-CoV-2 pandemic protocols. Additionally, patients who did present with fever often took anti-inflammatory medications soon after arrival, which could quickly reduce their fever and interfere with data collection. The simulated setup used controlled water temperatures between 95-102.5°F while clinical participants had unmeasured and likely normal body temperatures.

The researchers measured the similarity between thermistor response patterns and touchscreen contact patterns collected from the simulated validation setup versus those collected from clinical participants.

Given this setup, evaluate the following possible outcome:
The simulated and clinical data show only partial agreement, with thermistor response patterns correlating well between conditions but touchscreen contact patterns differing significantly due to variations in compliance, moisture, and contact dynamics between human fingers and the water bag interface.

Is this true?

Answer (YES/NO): NO